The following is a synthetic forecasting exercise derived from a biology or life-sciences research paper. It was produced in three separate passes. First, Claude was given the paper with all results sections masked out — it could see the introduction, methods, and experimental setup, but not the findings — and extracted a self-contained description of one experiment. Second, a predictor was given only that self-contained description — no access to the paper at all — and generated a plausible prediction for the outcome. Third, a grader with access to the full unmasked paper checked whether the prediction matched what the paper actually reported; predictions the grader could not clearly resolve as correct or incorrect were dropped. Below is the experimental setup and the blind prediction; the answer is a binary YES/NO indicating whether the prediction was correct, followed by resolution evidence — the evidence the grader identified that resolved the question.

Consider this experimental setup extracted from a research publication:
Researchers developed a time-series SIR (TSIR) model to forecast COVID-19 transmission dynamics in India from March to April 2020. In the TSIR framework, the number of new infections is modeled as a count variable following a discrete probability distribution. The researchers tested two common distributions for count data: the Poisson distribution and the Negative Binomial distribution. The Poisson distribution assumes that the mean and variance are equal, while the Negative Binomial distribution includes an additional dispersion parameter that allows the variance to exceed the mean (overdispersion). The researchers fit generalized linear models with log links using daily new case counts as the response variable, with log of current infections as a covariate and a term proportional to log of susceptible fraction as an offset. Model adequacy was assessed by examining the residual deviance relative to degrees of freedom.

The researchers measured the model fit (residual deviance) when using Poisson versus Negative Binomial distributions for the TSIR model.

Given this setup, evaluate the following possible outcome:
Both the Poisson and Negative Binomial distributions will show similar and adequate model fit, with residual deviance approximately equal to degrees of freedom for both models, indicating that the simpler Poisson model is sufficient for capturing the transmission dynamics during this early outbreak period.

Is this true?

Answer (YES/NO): NO